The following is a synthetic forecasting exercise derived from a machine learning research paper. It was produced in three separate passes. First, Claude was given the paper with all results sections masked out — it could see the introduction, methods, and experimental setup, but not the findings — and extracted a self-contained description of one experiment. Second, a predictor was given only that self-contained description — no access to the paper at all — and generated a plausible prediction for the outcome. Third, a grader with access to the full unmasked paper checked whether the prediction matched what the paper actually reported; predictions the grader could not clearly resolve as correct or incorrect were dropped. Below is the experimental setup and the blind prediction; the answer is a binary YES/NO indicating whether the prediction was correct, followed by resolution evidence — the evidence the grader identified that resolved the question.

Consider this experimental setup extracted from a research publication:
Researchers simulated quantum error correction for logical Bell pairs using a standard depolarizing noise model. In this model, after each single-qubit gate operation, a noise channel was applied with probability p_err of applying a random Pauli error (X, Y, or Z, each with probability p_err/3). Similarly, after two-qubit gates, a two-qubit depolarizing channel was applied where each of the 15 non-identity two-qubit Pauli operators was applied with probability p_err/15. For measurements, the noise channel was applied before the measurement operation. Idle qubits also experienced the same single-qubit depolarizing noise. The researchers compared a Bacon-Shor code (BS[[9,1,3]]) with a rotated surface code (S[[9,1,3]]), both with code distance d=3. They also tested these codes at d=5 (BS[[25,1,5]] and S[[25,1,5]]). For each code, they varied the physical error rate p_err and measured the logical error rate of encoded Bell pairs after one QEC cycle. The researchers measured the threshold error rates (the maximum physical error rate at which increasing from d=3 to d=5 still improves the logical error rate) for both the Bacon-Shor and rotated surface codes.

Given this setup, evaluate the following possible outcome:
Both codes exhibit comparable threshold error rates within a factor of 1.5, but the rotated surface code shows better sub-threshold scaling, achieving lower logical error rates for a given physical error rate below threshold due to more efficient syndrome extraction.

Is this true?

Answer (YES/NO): NO